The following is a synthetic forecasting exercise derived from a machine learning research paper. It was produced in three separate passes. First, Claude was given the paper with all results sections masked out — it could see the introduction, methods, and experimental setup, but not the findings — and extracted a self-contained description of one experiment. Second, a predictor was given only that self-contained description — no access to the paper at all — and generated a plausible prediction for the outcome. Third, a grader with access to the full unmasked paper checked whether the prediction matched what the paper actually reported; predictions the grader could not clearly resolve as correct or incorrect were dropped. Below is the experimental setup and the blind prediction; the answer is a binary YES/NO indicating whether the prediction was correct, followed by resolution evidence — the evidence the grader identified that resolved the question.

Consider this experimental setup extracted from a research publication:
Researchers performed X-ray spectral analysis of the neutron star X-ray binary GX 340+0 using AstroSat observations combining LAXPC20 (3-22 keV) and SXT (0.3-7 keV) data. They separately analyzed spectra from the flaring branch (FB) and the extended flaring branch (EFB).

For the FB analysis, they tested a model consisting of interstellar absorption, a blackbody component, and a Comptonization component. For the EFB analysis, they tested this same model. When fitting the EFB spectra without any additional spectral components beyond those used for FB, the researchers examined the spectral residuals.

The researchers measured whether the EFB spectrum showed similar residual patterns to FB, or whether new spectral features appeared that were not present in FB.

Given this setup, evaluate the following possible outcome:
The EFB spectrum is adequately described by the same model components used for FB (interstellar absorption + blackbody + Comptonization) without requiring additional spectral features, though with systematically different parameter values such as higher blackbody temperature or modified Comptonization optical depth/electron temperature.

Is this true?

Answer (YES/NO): NO